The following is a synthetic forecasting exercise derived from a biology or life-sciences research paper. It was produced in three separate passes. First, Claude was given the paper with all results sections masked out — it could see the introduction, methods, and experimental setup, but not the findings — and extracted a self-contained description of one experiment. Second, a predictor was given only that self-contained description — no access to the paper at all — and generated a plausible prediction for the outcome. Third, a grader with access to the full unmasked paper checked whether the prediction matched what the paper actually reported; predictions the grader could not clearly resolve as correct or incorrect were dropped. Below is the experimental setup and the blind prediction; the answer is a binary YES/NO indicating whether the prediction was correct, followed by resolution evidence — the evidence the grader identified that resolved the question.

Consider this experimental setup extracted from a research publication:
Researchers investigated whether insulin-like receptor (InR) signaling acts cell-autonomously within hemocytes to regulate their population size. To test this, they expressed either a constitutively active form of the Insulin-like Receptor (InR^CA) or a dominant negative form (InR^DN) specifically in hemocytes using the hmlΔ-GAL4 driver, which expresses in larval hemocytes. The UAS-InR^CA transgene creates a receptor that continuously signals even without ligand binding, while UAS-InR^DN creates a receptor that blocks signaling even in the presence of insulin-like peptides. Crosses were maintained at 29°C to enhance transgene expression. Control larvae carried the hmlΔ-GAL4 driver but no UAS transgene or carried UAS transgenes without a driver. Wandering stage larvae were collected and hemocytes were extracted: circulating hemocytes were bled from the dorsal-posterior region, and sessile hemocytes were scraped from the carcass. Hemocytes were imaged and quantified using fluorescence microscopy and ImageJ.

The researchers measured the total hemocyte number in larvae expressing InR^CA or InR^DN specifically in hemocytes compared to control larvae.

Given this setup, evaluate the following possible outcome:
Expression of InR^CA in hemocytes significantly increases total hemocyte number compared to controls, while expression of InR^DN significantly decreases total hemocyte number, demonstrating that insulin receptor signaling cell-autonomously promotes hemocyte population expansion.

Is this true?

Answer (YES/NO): YES